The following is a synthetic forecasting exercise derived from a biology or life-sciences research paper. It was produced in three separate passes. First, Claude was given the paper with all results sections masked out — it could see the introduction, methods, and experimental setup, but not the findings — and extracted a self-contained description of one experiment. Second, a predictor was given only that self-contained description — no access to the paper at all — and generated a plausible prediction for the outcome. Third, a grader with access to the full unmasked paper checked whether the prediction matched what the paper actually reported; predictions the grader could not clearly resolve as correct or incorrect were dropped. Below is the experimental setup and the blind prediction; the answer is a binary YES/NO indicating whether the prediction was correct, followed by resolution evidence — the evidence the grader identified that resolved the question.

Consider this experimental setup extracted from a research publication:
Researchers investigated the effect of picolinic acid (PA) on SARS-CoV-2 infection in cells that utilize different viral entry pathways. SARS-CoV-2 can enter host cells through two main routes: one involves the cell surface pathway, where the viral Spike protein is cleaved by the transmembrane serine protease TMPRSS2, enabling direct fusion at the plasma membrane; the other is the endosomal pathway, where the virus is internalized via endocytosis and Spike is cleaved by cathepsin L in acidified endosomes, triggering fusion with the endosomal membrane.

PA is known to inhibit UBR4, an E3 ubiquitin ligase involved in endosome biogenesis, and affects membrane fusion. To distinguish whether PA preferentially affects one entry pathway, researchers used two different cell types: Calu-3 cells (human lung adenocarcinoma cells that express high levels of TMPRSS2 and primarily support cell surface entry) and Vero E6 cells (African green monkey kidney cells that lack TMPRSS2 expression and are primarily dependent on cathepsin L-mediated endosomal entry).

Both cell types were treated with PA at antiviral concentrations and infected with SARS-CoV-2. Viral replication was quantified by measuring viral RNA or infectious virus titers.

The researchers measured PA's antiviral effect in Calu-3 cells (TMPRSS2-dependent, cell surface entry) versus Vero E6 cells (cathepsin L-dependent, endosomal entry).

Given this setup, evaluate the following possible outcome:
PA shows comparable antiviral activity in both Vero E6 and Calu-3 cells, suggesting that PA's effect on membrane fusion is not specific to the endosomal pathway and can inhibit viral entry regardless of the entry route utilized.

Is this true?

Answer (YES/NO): YES